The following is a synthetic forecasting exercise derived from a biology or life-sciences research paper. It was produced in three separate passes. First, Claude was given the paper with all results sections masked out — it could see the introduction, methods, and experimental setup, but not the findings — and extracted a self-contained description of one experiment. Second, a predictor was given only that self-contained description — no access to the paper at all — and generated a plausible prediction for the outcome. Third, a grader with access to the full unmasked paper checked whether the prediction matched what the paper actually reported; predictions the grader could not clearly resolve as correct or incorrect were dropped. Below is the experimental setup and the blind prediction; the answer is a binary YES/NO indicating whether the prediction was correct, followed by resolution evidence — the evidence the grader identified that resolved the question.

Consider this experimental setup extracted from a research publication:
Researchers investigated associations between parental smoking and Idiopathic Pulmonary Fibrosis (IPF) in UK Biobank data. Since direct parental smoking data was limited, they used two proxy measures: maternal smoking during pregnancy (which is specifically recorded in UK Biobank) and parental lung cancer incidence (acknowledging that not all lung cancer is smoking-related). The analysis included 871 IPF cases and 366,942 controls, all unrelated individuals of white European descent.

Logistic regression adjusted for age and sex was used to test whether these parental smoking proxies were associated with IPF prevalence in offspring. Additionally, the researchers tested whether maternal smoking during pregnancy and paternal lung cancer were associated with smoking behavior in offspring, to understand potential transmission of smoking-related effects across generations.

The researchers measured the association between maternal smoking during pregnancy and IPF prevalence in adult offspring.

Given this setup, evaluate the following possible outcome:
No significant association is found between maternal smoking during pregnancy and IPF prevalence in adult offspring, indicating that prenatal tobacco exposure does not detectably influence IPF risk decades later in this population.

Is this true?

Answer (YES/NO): NO